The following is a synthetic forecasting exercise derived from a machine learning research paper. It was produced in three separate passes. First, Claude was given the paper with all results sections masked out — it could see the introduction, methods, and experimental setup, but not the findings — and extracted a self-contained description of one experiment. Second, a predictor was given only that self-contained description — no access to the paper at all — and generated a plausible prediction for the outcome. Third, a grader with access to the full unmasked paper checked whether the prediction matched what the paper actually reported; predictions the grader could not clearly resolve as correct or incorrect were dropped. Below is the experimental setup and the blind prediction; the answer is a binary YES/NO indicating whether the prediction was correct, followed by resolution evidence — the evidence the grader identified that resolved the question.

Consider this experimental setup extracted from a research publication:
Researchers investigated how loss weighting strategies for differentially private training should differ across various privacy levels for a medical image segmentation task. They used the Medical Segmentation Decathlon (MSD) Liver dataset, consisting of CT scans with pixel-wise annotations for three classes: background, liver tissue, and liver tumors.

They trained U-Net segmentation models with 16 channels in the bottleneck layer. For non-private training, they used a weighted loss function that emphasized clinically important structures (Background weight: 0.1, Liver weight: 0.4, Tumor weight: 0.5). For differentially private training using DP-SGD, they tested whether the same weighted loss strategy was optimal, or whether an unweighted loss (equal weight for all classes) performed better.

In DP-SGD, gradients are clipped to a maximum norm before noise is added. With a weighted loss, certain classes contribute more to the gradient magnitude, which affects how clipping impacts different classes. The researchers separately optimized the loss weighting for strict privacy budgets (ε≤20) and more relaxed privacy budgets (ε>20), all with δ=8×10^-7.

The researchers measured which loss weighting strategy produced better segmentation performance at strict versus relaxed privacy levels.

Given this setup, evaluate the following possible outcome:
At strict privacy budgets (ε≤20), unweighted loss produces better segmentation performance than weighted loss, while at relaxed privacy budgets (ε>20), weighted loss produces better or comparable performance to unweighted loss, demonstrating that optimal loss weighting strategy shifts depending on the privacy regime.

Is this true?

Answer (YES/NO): YES